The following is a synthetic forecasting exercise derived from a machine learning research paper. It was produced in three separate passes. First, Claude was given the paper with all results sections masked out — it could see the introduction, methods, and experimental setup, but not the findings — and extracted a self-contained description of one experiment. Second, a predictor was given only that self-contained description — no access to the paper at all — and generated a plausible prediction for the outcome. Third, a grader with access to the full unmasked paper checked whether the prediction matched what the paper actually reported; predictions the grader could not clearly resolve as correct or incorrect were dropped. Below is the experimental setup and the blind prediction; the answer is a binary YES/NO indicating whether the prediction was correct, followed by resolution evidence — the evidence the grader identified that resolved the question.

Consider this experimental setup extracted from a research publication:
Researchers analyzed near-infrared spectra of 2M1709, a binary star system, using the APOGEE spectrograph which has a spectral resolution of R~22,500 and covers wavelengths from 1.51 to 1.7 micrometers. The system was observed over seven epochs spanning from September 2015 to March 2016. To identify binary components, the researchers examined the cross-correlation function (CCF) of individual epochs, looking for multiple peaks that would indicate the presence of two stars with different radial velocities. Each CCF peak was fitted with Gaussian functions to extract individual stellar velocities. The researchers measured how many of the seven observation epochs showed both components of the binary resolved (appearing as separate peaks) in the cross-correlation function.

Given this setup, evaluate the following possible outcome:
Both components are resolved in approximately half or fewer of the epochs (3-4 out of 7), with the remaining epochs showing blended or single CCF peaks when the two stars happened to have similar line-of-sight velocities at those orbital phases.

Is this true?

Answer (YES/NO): NO